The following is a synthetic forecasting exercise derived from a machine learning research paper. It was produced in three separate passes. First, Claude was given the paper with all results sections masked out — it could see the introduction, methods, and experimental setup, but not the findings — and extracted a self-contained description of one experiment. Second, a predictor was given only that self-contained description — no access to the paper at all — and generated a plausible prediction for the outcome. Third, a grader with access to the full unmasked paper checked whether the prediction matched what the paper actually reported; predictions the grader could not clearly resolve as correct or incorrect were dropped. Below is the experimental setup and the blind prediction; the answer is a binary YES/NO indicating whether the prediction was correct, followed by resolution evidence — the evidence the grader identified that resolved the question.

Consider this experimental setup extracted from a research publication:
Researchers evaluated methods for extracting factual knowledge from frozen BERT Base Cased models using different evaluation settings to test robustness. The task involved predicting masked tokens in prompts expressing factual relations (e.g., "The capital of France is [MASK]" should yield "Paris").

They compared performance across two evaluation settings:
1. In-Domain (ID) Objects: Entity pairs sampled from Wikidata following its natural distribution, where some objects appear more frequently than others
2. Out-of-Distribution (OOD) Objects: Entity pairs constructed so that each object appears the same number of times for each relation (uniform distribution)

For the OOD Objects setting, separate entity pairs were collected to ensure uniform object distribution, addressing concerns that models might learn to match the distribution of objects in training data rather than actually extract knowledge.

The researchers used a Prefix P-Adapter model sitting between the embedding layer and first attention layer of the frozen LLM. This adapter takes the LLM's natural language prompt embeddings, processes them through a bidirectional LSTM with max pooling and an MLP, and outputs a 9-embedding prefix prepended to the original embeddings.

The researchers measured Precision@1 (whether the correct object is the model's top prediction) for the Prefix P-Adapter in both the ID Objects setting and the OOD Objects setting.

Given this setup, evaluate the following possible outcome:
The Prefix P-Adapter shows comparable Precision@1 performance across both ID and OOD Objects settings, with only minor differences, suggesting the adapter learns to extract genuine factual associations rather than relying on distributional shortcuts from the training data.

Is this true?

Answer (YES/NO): NO